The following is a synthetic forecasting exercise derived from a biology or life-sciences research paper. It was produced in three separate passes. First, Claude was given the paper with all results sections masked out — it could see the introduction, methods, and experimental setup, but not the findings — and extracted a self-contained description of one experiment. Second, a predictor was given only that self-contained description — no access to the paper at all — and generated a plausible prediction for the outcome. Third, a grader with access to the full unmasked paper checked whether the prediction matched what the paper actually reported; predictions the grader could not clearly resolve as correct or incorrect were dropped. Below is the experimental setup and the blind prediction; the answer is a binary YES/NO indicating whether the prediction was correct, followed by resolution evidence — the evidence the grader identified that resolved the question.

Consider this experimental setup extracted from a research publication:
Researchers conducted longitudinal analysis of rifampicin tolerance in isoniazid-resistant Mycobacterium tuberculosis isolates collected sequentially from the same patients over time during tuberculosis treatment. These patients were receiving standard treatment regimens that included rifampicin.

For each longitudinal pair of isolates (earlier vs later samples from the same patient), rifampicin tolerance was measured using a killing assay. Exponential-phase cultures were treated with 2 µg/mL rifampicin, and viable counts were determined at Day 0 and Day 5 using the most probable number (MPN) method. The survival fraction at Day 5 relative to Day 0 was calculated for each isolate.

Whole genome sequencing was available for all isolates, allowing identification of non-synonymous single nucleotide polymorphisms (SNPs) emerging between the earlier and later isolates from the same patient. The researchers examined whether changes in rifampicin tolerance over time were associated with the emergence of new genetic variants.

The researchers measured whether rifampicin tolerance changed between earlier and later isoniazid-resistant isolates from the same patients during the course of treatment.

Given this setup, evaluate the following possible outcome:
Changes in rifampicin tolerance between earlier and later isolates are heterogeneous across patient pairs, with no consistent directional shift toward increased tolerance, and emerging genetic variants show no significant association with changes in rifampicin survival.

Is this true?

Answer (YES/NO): NO